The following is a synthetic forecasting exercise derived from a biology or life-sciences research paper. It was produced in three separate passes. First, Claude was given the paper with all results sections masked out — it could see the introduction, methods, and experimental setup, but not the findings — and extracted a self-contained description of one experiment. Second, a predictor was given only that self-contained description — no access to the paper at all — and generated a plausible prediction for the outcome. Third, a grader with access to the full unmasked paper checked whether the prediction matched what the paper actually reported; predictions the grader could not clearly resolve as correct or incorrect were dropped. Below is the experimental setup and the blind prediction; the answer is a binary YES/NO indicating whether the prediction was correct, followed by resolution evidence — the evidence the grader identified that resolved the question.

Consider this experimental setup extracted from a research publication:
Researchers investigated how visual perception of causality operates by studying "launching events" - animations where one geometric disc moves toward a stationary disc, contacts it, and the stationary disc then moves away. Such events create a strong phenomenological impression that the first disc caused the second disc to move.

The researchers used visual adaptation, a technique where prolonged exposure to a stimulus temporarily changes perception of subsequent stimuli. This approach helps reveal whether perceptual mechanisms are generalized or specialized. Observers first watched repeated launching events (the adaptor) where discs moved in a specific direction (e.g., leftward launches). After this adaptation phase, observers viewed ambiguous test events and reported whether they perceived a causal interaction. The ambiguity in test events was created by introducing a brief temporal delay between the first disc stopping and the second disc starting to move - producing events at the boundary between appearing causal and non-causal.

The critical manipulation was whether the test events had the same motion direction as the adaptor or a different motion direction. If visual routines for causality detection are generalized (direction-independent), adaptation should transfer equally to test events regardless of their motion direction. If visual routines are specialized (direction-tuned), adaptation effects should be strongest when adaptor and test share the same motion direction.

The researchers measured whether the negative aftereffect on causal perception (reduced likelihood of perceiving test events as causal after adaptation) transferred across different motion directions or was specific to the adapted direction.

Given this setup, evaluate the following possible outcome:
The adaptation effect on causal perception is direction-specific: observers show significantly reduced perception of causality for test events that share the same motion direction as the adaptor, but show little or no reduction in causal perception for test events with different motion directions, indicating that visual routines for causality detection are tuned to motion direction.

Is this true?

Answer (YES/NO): YES